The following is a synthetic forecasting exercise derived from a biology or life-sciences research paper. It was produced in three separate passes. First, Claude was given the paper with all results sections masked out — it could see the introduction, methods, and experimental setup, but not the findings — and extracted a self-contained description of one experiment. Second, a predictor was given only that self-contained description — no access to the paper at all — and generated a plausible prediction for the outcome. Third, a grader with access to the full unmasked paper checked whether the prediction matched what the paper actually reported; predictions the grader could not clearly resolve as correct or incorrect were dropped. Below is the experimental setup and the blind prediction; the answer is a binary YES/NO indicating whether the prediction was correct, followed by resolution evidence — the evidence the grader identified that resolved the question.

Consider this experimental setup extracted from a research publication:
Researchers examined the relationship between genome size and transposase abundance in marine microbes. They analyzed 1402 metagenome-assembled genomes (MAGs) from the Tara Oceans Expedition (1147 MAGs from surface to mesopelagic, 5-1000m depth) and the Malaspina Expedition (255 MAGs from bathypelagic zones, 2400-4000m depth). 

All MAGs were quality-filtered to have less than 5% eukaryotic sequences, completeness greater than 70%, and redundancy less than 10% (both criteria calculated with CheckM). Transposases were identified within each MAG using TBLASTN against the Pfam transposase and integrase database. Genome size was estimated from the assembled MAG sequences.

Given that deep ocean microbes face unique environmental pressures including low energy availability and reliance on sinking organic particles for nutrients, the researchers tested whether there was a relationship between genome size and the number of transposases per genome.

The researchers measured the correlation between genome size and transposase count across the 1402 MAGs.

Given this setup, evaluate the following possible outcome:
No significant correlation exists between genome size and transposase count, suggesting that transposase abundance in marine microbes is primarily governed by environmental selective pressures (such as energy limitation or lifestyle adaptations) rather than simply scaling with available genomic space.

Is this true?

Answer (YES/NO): NO